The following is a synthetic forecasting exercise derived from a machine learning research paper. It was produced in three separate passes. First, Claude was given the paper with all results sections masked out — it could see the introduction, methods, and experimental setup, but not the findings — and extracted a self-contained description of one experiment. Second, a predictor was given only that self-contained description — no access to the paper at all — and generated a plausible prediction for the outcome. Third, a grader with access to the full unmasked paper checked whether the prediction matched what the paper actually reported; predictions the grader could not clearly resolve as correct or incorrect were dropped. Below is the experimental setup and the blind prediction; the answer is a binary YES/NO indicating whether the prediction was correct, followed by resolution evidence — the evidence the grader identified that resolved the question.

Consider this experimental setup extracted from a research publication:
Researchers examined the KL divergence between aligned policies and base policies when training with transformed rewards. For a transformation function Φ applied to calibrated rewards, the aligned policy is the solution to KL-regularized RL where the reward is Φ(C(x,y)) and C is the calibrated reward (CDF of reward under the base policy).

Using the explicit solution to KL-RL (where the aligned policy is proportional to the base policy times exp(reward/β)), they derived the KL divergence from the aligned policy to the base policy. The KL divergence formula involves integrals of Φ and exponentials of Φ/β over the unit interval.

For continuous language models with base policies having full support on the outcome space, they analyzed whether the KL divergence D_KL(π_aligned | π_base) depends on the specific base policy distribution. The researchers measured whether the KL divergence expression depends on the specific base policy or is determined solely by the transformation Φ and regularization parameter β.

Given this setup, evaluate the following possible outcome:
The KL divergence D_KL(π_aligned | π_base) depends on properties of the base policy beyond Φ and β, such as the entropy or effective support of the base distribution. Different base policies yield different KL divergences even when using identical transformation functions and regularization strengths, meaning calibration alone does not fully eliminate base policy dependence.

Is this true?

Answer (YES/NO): NO